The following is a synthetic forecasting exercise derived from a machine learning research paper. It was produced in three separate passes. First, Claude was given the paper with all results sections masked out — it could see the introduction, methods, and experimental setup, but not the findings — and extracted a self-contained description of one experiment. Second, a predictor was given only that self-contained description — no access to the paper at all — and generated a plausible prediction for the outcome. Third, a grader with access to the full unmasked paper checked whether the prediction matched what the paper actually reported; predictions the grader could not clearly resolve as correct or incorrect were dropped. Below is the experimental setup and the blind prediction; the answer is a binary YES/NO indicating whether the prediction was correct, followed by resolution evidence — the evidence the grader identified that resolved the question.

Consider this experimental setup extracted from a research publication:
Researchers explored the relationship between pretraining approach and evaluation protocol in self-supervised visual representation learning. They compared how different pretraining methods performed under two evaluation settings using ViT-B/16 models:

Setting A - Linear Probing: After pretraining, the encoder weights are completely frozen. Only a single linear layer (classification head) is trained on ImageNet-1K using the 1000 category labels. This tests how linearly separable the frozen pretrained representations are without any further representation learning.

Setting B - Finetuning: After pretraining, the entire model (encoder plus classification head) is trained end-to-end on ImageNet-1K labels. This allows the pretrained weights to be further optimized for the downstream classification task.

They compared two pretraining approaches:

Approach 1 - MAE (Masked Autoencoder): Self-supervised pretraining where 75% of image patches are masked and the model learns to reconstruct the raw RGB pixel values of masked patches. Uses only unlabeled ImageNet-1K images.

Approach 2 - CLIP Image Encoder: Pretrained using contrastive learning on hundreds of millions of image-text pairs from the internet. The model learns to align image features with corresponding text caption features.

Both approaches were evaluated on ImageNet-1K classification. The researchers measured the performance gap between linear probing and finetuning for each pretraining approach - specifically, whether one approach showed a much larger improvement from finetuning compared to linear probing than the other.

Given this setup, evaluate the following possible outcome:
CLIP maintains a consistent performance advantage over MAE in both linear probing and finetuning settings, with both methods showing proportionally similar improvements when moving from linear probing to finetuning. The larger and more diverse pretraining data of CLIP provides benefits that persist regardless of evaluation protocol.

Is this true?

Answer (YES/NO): NO